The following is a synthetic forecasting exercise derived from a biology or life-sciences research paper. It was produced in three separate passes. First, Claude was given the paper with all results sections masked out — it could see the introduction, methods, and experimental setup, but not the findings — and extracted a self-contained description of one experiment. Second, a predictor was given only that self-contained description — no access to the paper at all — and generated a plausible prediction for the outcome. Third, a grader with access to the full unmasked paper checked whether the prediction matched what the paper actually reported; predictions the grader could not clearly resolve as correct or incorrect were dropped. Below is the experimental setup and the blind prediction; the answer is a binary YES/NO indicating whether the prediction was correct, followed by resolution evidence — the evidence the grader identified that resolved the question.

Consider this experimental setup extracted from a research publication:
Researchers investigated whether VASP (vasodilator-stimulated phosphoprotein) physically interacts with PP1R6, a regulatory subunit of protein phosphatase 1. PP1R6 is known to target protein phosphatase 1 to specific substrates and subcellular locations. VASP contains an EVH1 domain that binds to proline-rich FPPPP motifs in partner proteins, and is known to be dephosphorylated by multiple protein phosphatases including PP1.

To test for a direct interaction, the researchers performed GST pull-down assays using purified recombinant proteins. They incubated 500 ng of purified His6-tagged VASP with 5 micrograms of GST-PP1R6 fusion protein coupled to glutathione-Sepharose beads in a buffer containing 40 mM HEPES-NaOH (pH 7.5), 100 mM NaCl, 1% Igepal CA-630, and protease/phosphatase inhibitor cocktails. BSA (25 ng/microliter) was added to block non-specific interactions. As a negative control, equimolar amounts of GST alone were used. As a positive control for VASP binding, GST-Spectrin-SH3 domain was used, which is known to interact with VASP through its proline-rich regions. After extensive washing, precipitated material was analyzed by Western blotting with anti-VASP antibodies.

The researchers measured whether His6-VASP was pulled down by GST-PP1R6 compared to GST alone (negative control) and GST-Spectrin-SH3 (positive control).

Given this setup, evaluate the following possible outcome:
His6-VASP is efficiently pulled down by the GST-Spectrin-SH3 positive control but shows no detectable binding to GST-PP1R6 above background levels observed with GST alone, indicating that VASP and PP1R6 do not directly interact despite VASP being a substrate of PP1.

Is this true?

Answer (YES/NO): NO